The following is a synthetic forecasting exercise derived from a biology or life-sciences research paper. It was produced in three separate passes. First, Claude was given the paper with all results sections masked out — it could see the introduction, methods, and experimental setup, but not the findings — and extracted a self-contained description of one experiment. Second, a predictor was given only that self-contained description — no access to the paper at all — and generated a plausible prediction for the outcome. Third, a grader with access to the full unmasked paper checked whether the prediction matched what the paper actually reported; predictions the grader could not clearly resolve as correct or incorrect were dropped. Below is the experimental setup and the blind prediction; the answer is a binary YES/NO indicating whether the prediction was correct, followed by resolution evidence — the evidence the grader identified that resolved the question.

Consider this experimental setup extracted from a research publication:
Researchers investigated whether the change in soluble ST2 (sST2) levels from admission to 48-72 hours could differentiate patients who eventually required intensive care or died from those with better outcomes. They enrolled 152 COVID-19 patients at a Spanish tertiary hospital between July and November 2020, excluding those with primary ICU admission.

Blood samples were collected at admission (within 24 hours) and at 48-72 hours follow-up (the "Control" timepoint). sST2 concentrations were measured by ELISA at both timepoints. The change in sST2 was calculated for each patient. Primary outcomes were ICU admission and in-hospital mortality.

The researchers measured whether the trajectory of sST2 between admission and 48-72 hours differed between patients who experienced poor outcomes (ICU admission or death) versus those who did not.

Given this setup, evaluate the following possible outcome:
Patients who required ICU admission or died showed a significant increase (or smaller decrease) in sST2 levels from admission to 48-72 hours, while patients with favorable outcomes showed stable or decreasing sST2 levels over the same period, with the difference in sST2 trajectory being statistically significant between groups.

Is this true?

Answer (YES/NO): NO